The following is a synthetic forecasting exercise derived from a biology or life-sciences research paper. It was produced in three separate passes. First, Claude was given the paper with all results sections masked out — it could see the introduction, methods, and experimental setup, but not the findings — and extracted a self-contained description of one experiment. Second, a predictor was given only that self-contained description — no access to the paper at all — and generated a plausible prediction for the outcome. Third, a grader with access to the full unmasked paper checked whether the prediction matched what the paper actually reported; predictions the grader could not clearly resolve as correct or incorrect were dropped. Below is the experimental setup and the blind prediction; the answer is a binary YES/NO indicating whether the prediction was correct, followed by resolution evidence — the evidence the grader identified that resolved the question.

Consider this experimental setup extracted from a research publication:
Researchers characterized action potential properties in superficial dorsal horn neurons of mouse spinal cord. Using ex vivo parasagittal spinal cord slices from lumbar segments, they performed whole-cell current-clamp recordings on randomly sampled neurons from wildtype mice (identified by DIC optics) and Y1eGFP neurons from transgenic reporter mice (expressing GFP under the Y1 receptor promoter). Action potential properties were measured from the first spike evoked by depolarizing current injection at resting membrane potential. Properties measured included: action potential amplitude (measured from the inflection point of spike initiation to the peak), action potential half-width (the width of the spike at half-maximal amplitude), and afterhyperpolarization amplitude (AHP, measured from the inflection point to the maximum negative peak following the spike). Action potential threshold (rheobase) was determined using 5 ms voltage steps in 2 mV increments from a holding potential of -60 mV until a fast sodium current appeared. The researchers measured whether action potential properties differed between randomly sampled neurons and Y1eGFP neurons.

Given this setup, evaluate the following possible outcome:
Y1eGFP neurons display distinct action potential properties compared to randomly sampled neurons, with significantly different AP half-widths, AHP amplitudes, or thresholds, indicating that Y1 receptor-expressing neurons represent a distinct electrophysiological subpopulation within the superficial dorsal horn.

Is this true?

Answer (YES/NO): YES